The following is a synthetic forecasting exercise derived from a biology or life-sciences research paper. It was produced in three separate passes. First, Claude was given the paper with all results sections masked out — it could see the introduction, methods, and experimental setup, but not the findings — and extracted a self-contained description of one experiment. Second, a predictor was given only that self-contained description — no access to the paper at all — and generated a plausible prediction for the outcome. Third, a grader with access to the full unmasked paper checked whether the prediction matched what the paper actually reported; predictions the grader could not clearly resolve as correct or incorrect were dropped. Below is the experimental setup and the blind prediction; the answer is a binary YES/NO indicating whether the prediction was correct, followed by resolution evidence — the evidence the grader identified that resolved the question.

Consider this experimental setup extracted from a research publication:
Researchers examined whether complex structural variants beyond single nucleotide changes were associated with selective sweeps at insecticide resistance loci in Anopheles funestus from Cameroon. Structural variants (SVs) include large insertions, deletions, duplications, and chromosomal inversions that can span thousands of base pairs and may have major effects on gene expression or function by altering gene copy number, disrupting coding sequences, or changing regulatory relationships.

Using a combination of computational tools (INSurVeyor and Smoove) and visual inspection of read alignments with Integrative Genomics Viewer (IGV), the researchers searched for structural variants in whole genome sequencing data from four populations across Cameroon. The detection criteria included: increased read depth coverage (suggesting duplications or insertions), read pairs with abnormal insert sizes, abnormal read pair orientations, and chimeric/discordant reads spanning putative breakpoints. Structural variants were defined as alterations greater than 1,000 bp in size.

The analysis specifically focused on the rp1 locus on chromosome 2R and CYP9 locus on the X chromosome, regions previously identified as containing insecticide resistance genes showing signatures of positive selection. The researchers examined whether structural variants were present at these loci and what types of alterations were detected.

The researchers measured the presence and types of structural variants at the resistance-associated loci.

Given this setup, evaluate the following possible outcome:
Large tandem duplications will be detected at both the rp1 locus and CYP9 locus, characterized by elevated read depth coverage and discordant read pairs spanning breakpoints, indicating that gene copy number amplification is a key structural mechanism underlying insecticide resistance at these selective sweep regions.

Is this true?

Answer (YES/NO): NO